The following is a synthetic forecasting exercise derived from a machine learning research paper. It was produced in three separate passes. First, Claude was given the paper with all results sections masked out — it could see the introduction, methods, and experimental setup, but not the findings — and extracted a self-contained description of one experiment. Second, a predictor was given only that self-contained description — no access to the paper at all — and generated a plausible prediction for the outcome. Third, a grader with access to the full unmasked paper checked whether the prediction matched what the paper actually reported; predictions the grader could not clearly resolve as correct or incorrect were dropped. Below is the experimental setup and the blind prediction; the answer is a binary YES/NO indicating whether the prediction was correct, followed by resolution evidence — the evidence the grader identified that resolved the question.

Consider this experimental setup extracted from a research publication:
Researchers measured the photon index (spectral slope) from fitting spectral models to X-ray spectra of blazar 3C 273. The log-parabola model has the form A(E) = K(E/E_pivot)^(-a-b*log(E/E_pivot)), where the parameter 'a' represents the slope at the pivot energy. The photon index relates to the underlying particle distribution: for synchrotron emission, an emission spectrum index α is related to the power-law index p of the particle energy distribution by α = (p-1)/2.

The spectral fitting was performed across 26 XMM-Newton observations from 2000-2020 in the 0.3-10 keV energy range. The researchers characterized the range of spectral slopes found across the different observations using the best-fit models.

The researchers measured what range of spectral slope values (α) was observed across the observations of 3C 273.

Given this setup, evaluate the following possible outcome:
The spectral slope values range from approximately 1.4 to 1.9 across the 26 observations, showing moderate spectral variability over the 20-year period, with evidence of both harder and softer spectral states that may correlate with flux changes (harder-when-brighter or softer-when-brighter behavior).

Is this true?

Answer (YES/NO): NO